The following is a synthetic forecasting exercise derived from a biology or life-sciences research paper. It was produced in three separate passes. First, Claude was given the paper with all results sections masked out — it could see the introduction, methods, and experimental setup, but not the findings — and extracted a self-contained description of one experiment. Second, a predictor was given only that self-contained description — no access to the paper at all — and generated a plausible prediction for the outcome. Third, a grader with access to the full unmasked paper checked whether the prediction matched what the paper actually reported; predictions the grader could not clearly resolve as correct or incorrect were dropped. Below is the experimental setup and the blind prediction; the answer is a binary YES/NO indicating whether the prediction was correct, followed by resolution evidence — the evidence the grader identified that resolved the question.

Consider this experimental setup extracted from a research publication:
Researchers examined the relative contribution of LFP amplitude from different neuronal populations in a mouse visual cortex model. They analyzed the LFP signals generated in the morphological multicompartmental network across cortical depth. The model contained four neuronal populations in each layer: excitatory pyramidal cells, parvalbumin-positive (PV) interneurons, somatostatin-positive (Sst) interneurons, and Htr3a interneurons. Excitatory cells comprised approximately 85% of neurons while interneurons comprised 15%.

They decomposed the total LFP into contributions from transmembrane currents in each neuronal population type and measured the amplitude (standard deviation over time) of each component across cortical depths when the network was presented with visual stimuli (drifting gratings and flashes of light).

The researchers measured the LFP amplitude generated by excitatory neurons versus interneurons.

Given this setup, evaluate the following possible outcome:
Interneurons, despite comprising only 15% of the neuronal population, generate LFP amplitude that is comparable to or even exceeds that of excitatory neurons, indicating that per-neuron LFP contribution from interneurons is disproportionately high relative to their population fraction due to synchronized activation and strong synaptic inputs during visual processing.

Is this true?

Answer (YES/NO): NO